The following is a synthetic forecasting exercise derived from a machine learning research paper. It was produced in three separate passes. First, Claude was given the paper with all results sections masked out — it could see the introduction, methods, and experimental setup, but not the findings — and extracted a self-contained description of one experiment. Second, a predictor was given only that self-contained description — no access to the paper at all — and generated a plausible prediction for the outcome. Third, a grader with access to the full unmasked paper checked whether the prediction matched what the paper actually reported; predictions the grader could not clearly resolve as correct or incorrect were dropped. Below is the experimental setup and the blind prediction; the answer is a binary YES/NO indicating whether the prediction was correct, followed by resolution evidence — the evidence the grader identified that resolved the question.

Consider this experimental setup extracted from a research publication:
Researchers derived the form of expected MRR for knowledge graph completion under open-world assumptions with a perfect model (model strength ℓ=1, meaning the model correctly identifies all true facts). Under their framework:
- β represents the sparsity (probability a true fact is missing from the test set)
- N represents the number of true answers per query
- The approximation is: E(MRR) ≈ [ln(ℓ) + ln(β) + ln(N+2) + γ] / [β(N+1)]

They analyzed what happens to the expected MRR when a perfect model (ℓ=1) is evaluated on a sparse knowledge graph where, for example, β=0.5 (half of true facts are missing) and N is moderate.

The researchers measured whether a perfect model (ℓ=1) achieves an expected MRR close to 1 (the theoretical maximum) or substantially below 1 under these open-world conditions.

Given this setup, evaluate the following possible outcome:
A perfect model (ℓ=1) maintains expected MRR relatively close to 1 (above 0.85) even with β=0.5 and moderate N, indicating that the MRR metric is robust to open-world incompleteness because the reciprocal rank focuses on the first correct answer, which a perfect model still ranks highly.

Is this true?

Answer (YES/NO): NO